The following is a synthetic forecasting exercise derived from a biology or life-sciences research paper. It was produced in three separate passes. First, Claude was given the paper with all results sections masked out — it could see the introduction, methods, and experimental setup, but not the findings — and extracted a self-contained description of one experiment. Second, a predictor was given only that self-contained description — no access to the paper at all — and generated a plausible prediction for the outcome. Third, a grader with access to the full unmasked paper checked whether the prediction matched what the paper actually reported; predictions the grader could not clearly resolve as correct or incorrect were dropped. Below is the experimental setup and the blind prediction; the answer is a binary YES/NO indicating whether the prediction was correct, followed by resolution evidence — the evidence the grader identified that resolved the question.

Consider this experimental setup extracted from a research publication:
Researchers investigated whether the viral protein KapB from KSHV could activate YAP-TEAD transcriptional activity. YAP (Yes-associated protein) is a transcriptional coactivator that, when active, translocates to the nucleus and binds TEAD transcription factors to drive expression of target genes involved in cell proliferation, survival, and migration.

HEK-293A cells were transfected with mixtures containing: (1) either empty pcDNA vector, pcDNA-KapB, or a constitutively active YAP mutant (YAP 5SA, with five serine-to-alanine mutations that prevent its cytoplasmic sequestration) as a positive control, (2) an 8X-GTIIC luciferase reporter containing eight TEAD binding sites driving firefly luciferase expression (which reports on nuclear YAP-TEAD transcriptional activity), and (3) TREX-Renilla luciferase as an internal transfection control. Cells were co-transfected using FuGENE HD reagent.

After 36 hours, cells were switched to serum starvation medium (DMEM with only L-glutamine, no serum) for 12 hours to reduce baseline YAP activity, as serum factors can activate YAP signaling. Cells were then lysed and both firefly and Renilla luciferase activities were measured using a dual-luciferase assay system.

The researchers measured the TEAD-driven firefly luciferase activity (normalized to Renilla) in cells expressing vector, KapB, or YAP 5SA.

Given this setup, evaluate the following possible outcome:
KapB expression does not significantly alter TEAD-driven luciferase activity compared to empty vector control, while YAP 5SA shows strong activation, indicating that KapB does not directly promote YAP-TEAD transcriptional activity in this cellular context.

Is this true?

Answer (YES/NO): YES